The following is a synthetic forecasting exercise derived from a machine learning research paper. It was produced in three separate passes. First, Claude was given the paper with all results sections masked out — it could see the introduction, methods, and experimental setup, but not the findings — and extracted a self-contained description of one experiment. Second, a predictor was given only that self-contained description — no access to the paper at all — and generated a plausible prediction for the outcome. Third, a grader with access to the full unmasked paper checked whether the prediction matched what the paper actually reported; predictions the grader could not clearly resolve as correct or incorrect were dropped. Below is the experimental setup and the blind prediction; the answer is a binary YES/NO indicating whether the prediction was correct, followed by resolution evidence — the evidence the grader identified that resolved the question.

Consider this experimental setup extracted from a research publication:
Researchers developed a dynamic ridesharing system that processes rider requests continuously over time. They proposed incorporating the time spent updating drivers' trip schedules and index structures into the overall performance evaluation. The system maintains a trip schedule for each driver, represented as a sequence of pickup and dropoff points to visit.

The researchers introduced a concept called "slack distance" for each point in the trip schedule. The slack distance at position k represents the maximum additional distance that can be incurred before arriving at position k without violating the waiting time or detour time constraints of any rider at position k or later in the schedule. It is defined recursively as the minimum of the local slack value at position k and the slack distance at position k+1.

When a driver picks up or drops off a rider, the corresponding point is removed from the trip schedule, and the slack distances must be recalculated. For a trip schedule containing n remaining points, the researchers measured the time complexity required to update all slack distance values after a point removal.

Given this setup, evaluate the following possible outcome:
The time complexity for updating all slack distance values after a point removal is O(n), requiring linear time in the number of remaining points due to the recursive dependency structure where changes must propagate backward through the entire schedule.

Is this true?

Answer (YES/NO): YES